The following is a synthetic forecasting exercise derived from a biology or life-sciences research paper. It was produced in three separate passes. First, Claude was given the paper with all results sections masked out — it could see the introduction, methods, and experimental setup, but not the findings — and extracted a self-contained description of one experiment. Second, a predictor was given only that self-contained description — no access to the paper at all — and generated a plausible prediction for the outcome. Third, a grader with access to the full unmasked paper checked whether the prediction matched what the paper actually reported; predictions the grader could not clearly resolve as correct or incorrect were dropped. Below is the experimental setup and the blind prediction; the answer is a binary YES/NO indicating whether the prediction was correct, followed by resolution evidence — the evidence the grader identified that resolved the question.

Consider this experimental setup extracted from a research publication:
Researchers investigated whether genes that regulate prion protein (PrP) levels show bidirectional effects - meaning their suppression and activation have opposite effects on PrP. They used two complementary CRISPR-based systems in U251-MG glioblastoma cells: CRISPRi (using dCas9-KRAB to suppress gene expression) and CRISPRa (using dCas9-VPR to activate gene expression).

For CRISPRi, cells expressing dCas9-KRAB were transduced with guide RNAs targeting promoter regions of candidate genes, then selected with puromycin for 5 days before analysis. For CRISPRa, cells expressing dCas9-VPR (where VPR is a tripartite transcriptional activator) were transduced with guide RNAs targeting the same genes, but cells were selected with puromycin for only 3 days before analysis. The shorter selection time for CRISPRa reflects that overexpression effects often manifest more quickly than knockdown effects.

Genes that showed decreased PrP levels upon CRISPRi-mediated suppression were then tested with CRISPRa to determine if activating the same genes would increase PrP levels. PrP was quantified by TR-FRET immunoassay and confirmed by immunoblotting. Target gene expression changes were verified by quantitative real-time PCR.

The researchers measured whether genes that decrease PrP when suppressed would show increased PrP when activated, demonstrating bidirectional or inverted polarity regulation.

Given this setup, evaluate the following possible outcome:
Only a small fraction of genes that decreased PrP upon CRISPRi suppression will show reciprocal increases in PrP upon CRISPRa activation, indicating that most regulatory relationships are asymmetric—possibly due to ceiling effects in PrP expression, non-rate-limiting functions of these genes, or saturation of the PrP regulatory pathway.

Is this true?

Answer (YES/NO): NO